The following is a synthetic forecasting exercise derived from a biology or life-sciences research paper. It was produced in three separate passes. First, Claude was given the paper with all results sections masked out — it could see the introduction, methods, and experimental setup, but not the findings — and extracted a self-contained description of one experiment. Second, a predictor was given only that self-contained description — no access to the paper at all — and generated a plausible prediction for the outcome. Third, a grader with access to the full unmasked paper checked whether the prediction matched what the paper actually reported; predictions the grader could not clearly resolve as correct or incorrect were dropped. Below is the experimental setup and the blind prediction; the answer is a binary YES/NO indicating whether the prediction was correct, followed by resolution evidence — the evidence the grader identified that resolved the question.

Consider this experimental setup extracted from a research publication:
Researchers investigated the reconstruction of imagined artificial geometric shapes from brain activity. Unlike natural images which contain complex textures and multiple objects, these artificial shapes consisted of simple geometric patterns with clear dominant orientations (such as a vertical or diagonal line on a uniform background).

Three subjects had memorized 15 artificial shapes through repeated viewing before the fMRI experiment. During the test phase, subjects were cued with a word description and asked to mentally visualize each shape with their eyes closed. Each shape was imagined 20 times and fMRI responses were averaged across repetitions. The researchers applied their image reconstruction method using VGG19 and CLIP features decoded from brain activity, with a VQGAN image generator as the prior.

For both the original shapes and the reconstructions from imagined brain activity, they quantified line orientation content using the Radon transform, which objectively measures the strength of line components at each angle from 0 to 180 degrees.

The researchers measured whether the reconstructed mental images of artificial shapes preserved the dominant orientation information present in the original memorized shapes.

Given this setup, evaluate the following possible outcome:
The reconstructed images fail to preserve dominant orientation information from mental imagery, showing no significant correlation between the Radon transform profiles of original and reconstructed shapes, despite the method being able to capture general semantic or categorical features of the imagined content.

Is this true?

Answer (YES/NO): NO